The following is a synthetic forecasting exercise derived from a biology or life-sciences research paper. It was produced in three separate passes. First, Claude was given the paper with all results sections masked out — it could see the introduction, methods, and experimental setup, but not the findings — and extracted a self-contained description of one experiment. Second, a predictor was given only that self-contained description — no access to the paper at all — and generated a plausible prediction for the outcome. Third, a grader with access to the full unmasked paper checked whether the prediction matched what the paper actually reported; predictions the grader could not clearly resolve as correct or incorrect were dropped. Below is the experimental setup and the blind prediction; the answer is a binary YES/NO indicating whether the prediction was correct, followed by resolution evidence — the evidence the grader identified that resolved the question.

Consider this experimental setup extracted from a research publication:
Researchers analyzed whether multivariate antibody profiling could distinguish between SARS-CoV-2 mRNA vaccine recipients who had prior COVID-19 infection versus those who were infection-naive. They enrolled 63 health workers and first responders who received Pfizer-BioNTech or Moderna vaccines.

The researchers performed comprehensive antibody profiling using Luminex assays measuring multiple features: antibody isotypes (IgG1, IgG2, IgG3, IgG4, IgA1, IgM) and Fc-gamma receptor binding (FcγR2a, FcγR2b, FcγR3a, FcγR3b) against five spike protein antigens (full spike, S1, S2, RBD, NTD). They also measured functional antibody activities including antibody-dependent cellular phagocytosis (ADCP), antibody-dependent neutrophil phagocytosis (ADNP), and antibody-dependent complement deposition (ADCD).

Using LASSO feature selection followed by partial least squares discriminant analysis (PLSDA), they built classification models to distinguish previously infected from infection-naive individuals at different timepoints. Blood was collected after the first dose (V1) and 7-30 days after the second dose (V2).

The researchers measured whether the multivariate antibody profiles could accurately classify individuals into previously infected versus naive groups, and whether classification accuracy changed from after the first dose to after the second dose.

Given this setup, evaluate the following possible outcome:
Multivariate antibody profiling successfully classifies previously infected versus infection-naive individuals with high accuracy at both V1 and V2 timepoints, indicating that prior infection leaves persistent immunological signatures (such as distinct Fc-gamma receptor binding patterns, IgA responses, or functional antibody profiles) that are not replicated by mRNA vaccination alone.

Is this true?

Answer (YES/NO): YES